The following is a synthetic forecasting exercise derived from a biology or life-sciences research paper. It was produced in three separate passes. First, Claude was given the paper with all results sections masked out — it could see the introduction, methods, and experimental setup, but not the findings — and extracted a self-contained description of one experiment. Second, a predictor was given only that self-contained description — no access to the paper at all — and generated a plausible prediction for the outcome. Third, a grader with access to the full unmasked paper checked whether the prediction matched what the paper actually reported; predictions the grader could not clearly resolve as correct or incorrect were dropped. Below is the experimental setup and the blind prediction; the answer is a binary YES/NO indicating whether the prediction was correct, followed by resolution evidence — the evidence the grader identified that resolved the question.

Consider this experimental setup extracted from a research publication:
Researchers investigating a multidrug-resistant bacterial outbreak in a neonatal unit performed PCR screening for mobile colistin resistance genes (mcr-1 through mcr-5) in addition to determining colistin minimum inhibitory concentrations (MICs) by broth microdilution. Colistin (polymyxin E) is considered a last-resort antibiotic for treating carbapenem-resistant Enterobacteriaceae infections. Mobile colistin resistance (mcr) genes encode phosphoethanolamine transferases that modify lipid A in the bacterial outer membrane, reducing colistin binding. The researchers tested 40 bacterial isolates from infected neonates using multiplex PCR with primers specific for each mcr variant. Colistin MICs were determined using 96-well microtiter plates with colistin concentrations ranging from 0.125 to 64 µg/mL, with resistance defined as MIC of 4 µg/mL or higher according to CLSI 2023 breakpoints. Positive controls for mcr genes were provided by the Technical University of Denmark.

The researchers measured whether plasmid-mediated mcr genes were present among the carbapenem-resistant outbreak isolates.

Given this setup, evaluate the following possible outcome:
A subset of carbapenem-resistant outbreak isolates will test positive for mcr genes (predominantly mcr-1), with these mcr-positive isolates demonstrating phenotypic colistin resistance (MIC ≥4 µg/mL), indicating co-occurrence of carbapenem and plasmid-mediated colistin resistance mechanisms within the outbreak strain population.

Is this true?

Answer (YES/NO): NO